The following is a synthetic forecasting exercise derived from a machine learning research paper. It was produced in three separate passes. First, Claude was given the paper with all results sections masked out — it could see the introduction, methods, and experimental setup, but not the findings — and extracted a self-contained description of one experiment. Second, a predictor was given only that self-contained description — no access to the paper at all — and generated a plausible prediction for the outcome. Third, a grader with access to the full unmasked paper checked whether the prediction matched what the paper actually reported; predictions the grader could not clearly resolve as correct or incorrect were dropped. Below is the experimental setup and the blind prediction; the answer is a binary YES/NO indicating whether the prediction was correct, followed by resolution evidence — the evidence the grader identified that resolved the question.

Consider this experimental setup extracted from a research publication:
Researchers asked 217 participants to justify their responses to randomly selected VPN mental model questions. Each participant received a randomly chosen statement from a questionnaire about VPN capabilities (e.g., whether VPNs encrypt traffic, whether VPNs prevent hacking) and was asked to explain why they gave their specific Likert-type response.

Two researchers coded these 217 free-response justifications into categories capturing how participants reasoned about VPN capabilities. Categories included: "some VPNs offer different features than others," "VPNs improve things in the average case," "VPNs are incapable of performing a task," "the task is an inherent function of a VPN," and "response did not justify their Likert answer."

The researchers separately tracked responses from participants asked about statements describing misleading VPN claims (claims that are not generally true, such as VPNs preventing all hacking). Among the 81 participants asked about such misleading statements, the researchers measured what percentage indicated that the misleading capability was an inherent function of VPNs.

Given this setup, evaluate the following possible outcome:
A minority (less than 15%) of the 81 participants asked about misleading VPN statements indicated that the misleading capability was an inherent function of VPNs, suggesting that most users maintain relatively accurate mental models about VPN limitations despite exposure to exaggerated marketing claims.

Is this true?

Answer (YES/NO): YES